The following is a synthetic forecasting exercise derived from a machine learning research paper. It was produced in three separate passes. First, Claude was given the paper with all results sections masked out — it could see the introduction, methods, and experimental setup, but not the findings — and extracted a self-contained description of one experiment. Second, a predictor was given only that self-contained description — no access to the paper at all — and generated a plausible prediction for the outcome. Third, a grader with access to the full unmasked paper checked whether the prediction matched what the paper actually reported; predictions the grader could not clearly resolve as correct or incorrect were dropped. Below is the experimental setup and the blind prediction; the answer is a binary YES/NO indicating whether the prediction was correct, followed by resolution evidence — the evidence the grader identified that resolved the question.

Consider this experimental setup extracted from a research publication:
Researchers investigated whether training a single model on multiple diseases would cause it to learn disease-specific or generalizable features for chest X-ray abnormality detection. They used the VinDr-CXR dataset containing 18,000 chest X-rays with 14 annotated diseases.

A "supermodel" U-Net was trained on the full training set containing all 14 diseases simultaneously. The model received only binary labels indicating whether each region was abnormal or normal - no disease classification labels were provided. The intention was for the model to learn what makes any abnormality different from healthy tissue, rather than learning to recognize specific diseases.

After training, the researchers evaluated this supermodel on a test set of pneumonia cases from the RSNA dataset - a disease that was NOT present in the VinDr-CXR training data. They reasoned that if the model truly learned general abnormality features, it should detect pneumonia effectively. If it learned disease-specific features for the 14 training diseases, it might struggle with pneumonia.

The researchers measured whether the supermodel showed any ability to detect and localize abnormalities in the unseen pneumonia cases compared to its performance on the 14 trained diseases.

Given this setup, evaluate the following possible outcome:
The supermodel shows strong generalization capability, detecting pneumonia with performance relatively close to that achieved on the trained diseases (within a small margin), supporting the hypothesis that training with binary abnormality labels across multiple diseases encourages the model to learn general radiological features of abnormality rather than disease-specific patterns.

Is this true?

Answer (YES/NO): NO